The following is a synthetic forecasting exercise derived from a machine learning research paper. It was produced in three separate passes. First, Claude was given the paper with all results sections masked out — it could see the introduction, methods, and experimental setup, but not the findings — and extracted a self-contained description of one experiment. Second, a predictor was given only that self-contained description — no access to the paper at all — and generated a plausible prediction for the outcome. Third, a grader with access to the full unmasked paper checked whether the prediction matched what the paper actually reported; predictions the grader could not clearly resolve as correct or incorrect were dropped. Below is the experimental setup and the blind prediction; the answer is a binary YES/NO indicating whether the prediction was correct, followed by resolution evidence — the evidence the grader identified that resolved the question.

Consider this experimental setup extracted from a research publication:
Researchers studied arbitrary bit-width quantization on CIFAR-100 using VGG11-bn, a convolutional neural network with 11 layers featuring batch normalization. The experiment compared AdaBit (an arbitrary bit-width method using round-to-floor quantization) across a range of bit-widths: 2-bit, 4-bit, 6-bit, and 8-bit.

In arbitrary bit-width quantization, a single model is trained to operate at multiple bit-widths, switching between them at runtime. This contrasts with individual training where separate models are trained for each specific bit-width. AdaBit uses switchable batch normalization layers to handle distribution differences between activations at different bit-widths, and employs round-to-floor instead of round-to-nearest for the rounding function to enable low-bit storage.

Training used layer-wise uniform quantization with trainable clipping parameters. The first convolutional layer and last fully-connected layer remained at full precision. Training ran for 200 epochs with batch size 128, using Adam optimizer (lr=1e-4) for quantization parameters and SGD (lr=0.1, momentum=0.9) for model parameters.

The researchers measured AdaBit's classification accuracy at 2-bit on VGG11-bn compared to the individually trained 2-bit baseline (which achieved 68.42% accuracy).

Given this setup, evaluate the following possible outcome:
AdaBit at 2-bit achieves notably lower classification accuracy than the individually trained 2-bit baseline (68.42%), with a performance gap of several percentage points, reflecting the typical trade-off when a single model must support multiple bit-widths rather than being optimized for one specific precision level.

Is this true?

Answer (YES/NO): NO